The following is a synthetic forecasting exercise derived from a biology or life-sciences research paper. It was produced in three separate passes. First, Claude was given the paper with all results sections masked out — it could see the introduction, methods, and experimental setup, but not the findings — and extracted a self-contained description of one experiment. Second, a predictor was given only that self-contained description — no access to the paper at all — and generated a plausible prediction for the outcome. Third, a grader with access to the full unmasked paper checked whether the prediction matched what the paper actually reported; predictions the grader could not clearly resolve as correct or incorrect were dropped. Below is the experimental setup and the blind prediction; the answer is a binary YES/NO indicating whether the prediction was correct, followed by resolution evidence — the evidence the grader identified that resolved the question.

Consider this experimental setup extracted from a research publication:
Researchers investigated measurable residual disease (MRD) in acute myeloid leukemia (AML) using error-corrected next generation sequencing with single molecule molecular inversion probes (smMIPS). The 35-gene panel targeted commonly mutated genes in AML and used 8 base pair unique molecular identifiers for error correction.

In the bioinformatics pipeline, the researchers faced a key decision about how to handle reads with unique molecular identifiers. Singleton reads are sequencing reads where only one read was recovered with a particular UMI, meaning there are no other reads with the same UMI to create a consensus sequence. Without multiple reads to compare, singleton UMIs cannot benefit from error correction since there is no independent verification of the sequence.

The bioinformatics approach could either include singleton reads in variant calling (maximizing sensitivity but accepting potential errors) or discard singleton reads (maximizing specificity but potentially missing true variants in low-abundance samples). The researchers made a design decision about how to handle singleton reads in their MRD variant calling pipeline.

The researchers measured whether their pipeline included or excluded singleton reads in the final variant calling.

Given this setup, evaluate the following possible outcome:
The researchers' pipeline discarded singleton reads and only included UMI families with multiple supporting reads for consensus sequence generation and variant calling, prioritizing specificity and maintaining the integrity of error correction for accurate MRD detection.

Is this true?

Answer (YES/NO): YES